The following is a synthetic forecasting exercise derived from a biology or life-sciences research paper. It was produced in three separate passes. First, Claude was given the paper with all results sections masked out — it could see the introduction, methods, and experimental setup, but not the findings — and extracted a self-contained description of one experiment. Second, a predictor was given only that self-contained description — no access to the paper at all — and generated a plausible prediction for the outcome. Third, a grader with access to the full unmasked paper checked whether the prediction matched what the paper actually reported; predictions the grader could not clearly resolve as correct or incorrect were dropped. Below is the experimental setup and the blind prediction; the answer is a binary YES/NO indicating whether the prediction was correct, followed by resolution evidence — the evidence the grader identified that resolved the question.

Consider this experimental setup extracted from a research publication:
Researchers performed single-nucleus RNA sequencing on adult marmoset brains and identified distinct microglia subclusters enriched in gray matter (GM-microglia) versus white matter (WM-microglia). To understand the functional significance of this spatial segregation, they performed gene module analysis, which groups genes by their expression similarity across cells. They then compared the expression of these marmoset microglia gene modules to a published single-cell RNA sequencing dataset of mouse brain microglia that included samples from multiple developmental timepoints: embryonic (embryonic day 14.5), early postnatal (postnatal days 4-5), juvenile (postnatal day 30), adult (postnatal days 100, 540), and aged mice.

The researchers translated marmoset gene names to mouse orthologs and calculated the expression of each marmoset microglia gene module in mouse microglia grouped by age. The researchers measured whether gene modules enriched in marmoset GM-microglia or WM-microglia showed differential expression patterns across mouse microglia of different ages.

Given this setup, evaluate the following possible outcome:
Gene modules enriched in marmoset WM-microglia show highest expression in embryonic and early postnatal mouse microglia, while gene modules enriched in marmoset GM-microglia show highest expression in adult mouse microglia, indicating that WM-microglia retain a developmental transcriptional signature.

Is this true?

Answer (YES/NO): NO